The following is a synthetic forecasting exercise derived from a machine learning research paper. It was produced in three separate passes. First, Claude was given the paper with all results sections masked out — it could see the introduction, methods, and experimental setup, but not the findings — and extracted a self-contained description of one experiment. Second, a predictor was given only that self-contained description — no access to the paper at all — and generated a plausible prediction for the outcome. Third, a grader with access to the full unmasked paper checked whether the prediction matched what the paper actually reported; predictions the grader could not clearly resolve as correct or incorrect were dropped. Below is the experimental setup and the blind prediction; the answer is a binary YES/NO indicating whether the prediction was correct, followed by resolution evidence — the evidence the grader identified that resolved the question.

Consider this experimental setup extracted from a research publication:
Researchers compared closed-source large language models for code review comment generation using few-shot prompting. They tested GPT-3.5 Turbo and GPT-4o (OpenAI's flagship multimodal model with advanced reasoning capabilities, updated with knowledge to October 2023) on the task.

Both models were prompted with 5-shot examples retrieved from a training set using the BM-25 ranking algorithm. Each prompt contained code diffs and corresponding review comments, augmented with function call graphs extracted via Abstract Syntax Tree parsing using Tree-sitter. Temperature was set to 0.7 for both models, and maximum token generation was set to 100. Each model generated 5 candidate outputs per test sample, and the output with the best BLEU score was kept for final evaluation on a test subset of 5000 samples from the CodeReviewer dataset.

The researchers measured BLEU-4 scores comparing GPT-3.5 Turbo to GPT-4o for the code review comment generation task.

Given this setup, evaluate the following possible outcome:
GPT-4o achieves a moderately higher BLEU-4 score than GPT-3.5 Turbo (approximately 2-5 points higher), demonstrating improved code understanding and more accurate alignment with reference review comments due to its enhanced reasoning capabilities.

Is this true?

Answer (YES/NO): NO